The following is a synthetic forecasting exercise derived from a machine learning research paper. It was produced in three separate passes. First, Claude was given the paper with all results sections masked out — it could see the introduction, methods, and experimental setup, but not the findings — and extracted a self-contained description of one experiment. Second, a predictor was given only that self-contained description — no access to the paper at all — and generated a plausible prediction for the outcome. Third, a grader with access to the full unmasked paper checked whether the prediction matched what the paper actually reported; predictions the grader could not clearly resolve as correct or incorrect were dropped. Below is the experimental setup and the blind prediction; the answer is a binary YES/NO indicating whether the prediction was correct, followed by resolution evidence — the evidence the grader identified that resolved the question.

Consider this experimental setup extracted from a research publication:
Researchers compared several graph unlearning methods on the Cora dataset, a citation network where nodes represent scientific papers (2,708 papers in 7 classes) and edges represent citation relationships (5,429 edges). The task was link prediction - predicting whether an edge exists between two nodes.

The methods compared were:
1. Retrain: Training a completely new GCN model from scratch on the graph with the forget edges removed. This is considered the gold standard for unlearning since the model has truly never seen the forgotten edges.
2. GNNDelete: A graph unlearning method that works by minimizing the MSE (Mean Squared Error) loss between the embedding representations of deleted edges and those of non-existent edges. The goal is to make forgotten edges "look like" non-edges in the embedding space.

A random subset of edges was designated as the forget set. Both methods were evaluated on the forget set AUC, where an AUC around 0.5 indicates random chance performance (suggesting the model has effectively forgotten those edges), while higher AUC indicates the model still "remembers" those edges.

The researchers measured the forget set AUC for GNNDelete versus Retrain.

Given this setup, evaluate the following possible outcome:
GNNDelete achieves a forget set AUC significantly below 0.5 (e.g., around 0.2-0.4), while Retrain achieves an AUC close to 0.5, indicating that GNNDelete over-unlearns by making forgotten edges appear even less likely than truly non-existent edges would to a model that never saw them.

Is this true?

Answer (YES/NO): NO